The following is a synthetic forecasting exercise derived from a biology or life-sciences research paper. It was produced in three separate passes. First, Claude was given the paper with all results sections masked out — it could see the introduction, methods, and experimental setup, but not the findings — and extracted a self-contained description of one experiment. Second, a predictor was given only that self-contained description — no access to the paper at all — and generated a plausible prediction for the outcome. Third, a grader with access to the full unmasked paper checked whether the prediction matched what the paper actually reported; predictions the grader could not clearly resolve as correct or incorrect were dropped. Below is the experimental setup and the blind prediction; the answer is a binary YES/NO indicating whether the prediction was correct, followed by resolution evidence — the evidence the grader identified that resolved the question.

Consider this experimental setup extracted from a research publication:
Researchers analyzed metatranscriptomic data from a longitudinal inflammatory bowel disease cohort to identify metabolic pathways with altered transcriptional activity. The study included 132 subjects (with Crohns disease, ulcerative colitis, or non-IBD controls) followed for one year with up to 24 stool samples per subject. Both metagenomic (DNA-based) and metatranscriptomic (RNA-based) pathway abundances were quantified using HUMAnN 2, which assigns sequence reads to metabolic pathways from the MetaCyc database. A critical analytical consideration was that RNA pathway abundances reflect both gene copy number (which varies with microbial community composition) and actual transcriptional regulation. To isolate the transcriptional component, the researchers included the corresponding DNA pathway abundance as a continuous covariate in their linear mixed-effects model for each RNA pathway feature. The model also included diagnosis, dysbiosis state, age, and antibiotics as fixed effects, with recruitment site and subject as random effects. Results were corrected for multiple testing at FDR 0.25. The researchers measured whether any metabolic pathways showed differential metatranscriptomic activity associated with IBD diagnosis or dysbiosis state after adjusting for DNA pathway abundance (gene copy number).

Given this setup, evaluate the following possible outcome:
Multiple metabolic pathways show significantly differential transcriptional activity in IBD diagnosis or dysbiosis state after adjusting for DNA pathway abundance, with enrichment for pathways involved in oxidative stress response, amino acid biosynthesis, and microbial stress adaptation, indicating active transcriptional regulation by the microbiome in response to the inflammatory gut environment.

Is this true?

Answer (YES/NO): NO